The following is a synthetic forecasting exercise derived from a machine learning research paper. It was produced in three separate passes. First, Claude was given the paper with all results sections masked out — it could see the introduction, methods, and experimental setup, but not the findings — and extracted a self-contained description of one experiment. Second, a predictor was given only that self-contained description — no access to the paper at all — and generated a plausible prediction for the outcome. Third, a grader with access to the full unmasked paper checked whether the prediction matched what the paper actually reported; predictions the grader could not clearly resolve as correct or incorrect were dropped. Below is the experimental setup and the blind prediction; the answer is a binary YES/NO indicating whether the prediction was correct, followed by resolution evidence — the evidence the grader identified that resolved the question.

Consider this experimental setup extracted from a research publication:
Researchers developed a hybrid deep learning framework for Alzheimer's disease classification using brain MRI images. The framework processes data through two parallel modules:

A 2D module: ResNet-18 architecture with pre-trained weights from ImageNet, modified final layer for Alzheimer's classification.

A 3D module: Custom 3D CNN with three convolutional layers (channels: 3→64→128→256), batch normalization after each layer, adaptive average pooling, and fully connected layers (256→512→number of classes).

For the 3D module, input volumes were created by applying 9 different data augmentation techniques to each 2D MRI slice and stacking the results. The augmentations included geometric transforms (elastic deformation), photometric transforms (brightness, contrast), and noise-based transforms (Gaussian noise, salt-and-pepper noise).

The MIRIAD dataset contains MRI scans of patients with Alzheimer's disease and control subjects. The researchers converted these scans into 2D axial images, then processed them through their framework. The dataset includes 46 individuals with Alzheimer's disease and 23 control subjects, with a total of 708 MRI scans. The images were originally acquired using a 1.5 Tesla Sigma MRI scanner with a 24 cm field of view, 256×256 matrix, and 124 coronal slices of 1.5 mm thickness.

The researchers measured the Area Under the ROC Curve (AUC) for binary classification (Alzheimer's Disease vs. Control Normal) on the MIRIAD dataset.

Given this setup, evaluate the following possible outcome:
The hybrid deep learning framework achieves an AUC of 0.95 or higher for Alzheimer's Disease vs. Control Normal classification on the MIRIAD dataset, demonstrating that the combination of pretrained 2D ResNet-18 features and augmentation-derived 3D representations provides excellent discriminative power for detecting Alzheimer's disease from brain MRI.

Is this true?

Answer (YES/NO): YES